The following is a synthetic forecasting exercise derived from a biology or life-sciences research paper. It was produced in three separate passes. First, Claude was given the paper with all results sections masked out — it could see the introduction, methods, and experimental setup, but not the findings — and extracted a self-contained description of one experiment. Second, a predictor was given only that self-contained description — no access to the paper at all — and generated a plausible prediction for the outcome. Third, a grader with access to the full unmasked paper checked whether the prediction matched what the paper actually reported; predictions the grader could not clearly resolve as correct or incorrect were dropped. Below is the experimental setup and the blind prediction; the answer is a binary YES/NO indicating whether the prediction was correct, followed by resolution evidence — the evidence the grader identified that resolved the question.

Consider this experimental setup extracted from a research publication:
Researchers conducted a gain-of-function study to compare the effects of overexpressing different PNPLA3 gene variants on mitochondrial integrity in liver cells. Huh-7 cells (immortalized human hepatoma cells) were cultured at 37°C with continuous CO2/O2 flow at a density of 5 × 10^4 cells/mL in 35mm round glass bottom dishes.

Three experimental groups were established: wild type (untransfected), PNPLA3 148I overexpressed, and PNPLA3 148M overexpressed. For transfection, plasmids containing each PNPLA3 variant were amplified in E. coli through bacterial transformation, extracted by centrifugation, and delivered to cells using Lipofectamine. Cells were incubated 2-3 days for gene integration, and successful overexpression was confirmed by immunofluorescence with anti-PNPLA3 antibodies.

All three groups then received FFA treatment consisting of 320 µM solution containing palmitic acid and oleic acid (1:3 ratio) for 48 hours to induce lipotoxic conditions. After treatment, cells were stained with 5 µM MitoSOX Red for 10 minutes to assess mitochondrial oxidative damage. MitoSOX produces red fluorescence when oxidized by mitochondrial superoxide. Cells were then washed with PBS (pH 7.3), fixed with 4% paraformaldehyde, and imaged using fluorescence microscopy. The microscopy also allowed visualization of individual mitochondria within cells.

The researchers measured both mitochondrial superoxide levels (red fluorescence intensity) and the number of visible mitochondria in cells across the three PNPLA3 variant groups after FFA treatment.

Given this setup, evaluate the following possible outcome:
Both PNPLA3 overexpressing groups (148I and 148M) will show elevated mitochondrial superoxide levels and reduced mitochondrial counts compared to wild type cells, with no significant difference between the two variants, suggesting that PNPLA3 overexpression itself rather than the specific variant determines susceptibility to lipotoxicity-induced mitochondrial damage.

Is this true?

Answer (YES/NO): NO